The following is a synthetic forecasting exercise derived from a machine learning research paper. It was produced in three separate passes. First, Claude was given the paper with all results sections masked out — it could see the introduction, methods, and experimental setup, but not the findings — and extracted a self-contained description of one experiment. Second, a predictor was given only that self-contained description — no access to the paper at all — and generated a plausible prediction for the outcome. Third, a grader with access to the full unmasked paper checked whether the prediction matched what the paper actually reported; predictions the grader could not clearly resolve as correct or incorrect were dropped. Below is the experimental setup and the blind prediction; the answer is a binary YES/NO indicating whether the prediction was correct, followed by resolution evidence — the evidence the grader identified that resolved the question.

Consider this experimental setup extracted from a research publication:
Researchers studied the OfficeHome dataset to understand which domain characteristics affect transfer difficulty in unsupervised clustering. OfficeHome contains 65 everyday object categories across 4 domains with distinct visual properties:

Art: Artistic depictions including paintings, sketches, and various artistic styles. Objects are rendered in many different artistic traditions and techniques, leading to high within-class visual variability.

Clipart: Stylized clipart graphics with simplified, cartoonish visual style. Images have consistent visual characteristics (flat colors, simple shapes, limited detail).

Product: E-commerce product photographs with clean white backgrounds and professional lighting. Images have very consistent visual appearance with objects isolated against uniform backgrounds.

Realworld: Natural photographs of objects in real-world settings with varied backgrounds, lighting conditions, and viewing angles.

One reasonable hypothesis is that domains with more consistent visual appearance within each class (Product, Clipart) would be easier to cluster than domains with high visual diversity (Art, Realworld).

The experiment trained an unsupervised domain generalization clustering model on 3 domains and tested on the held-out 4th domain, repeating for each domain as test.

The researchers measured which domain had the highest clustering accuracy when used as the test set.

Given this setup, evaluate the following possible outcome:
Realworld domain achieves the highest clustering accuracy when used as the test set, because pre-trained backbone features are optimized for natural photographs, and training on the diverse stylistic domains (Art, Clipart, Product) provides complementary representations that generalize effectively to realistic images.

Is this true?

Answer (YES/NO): NO